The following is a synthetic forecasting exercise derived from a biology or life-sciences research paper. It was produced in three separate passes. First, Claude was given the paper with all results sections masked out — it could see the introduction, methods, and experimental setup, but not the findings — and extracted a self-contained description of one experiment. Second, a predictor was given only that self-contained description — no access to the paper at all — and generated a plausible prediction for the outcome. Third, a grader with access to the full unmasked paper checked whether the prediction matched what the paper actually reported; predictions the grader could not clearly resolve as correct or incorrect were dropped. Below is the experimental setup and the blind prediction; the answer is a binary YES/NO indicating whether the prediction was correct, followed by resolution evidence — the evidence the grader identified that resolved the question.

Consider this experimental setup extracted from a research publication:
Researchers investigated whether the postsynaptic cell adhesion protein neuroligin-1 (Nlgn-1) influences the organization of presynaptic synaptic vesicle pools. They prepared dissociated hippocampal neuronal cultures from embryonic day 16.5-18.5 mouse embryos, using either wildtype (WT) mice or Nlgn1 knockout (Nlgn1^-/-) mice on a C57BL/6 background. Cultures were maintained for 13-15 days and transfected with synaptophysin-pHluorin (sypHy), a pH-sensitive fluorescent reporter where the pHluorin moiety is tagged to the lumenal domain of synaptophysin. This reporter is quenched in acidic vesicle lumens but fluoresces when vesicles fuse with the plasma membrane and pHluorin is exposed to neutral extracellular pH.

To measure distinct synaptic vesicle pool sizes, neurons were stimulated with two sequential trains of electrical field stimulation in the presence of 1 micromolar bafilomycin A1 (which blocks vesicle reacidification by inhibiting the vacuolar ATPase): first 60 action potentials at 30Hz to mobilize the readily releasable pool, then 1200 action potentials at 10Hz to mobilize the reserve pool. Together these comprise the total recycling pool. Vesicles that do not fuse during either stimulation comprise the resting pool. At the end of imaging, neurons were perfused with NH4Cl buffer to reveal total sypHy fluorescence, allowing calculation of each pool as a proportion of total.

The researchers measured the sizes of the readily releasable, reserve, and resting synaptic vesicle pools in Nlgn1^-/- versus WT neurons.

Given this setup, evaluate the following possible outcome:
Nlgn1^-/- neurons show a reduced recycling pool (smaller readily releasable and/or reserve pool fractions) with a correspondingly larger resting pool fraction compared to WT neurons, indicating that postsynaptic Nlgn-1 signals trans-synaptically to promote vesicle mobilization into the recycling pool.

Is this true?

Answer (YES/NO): NO